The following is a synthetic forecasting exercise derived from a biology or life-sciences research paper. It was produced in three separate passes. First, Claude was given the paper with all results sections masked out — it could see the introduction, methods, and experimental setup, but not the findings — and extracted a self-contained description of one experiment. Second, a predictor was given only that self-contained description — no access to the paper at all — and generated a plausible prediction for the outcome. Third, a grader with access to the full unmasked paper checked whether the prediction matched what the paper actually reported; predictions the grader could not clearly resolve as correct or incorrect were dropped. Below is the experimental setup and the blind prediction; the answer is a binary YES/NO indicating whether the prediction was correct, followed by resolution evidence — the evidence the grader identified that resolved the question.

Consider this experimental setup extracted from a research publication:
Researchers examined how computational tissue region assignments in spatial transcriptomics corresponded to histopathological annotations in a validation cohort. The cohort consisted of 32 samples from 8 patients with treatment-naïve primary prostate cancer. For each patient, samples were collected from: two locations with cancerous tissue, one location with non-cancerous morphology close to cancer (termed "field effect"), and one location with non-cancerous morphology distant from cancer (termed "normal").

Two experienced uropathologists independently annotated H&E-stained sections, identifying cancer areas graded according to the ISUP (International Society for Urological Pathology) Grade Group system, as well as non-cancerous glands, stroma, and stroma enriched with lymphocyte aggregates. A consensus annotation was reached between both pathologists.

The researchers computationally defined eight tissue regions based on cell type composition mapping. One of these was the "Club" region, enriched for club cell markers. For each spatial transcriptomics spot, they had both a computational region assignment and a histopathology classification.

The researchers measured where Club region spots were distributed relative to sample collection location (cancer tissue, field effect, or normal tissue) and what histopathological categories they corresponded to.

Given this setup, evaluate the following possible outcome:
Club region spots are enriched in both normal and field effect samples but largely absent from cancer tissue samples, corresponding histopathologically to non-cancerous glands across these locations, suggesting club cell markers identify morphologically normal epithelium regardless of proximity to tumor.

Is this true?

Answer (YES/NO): NO